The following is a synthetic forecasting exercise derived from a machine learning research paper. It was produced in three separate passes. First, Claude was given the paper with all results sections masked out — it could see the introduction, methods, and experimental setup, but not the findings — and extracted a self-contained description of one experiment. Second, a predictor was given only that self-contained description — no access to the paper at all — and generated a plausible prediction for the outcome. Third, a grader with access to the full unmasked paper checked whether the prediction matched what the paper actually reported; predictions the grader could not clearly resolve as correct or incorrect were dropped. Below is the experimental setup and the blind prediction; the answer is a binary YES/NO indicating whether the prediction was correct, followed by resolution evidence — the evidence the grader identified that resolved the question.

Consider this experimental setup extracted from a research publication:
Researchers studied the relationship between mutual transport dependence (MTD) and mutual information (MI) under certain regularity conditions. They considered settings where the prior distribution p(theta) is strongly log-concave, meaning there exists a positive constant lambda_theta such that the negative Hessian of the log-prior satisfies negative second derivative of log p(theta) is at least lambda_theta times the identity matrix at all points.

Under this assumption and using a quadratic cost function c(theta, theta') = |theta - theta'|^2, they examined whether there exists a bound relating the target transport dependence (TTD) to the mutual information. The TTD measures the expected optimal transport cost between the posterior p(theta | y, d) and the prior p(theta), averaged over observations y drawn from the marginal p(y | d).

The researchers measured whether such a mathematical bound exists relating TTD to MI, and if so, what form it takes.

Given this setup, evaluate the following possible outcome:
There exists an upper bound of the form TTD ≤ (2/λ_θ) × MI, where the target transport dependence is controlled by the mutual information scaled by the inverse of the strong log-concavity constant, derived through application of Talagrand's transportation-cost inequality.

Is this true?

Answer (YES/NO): YES